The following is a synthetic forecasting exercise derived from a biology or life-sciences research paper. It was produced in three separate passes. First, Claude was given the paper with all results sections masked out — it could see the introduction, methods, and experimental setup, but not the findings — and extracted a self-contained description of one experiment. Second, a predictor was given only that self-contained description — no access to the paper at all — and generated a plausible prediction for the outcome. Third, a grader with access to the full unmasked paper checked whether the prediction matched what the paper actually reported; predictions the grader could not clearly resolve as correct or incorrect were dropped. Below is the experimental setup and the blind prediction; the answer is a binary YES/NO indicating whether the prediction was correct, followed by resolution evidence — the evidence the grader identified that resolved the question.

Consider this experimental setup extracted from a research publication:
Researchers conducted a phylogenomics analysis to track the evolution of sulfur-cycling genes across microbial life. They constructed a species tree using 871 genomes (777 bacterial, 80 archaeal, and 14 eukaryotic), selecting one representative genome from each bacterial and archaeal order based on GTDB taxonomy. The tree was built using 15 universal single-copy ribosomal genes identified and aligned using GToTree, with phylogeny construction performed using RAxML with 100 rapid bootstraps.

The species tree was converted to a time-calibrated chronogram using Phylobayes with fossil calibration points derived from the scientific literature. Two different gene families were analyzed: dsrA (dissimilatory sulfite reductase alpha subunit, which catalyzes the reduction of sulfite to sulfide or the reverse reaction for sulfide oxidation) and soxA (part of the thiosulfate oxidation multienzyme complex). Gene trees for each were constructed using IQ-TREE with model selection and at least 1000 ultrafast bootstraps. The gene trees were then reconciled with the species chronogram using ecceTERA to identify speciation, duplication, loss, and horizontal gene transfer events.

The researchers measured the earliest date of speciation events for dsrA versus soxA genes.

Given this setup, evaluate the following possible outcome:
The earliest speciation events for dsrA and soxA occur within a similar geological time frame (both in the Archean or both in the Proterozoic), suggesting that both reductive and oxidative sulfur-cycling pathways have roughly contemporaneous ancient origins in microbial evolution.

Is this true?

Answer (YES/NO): NO